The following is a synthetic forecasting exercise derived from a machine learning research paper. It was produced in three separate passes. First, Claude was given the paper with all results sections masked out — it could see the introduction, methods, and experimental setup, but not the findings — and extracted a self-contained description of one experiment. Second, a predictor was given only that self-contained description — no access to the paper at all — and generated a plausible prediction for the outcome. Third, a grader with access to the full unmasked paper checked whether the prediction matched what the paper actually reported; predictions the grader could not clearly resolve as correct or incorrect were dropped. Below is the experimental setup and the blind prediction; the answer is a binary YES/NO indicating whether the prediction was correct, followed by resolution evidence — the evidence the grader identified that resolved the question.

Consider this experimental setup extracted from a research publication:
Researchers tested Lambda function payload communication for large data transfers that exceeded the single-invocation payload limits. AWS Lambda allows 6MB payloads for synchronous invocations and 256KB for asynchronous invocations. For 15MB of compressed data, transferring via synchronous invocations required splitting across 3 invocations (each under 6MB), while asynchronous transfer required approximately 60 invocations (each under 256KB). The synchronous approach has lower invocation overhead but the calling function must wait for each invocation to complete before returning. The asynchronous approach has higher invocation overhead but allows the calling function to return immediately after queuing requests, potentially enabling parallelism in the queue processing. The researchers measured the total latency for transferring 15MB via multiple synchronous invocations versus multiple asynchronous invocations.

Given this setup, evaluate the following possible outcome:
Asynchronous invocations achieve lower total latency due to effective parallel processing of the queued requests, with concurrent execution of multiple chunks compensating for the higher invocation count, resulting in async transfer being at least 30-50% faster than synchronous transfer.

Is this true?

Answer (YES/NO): NO